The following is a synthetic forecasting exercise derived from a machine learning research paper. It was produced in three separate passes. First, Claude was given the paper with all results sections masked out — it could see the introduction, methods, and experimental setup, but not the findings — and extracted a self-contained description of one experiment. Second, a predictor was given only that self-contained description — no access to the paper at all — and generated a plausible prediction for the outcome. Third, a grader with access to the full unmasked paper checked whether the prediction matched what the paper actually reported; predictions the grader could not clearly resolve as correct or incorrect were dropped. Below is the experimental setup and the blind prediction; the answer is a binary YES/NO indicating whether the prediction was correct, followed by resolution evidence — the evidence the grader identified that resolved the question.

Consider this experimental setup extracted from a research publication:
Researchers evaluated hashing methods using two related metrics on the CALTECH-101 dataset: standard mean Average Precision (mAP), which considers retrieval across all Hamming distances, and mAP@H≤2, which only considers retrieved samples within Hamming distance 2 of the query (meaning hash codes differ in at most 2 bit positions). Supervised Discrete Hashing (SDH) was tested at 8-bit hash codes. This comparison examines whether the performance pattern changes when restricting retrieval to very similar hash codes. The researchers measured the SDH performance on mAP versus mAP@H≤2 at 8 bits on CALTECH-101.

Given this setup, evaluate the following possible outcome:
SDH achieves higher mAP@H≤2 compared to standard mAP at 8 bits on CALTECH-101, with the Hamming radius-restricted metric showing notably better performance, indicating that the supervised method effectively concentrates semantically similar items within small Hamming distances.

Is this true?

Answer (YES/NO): YES